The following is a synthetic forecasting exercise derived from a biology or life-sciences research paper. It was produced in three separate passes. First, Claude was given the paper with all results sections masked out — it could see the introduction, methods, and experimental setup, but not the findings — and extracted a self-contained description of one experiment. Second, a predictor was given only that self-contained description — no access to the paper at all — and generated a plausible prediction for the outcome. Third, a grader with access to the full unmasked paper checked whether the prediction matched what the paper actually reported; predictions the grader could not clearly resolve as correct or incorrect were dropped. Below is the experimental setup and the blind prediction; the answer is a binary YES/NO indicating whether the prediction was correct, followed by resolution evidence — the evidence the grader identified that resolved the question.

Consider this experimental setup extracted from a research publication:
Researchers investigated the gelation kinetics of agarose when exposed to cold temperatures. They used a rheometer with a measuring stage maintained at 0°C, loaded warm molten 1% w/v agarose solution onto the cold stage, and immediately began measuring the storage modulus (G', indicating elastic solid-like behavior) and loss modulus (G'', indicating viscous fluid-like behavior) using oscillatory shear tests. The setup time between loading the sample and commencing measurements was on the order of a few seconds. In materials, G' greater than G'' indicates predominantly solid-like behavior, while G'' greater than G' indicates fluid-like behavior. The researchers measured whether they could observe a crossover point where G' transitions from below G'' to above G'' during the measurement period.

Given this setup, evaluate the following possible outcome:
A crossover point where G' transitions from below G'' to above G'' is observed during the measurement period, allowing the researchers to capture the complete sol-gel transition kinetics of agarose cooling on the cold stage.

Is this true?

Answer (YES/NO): NO